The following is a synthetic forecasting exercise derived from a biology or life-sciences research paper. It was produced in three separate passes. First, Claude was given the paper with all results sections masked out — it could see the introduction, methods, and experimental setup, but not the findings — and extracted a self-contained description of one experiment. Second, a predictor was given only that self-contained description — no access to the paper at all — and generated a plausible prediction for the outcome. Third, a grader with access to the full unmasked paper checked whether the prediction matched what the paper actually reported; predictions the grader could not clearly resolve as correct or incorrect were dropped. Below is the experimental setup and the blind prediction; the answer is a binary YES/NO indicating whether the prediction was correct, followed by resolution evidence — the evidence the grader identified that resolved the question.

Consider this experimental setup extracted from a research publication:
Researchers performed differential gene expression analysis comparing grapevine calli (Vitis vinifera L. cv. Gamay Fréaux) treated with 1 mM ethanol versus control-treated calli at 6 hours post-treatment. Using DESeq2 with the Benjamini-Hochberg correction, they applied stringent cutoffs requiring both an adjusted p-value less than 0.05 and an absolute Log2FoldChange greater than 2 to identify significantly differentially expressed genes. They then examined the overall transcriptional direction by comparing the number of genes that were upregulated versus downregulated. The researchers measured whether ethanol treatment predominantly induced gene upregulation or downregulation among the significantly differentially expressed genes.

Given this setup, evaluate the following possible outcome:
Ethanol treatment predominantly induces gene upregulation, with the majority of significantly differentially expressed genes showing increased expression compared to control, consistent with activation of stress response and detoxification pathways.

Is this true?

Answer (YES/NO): NO